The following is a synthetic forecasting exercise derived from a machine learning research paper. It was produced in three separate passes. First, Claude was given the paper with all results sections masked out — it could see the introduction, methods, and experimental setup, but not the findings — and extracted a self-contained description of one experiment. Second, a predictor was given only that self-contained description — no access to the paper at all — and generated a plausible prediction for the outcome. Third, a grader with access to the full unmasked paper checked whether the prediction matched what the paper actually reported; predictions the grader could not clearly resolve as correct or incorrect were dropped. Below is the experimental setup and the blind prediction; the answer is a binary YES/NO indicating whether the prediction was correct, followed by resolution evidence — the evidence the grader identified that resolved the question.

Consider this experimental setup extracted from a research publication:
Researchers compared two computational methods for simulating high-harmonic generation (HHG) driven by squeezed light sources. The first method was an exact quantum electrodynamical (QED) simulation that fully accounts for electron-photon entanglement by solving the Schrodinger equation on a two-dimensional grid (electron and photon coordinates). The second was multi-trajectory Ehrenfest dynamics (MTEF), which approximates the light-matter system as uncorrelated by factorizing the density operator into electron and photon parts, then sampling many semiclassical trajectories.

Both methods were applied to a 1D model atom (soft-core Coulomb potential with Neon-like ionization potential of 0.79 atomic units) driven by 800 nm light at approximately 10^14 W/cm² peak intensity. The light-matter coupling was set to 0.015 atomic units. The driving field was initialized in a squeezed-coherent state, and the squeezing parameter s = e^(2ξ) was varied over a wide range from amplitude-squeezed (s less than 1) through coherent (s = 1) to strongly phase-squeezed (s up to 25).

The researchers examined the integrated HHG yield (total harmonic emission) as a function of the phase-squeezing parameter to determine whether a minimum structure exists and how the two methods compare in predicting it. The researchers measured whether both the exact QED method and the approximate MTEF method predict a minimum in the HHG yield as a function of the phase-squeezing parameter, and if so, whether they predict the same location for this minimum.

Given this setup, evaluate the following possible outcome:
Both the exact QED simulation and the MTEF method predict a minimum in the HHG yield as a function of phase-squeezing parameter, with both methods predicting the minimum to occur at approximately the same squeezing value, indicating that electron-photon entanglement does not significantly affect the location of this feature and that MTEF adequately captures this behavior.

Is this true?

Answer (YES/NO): NO